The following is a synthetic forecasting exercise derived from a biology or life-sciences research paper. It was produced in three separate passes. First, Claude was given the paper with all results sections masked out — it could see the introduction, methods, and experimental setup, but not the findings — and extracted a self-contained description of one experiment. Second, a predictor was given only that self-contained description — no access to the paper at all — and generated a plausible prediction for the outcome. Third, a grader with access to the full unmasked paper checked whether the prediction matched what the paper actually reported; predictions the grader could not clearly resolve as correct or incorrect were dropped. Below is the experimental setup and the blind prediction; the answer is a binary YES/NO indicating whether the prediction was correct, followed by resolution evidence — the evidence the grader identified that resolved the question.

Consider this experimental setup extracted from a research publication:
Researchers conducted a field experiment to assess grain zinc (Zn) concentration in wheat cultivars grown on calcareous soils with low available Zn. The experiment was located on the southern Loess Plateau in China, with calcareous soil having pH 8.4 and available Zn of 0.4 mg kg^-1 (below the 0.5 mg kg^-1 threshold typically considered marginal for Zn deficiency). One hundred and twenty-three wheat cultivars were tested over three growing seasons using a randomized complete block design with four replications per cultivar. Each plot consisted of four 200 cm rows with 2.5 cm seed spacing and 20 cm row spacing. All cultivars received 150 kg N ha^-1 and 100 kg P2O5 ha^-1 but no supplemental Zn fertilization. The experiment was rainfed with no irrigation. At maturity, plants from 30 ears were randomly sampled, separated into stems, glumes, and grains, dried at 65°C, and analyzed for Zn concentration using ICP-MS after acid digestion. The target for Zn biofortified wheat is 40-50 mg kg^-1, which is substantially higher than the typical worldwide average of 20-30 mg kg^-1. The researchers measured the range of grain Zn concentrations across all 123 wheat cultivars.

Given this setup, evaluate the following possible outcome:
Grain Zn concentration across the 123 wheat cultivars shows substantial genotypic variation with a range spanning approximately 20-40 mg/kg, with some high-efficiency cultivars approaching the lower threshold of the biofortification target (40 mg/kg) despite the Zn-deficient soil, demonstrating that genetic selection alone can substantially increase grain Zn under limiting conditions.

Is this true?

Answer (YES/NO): NO